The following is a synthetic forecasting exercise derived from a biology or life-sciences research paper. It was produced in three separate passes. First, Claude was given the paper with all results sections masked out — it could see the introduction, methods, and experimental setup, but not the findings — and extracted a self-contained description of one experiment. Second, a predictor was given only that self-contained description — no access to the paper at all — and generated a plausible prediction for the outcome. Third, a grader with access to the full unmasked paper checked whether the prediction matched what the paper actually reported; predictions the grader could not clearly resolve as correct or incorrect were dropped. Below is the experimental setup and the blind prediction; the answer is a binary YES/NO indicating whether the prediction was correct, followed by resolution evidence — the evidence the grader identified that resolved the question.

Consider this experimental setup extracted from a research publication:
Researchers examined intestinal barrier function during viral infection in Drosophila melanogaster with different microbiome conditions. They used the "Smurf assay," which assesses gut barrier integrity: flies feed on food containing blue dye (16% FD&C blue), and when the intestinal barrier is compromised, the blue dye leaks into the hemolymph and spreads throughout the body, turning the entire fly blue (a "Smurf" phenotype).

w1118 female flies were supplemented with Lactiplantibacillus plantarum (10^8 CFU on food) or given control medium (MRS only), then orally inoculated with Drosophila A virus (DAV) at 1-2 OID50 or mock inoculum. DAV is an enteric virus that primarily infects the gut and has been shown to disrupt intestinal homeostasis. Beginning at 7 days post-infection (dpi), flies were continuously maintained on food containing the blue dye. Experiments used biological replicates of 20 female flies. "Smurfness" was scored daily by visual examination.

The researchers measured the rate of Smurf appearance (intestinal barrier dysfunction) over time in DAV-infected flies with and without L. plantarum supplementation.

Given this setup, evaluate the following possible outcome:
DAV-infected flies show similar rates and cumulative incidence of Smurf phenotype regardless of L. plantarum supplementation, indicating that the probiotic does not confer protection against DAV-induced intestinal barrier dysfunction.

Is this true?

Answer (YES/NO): YES